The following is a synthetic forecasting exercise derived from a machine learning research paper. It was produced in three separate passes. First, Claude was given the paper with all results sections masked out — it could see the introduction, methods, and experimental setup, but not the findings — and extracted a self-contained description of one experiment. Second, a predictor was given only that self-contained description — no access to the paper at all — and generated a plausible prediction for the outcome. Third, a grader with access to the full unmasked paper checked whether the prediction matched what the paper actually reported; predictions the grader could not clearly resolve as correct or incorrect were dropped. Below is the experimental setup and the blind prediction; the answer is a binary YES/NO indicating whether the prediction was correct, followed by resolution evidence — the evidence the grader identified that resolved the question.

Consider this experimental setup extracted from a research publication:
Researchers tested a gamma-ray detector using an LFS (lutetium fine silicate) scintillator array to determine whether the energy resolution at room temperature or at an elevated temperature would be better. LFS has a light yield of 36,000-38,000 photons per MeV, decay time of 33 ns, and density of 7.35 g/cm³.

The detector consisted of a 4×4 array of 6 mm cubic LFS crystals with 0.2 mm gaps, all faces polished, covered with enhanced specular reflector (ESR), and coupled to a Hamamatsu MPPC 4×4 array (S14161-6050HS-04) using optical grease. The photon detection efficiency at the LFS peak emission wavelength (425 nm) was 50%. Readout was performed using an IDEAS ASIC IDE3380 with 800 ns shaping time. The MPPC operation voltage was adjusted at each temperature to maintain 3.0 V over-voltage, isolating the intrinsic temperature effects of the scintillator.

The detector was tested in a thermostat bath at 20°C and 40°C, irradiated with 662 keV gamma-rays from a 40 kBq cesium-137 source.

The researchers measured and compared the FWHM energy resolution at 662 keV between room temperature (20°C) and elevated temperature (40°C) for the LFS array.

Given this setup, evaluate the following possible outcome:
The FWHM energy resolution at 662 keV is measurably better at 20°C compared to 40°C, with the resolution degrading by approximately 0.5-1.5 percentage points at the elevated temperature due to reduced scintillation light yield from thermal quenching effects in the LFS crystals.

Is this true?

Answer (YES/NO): NO